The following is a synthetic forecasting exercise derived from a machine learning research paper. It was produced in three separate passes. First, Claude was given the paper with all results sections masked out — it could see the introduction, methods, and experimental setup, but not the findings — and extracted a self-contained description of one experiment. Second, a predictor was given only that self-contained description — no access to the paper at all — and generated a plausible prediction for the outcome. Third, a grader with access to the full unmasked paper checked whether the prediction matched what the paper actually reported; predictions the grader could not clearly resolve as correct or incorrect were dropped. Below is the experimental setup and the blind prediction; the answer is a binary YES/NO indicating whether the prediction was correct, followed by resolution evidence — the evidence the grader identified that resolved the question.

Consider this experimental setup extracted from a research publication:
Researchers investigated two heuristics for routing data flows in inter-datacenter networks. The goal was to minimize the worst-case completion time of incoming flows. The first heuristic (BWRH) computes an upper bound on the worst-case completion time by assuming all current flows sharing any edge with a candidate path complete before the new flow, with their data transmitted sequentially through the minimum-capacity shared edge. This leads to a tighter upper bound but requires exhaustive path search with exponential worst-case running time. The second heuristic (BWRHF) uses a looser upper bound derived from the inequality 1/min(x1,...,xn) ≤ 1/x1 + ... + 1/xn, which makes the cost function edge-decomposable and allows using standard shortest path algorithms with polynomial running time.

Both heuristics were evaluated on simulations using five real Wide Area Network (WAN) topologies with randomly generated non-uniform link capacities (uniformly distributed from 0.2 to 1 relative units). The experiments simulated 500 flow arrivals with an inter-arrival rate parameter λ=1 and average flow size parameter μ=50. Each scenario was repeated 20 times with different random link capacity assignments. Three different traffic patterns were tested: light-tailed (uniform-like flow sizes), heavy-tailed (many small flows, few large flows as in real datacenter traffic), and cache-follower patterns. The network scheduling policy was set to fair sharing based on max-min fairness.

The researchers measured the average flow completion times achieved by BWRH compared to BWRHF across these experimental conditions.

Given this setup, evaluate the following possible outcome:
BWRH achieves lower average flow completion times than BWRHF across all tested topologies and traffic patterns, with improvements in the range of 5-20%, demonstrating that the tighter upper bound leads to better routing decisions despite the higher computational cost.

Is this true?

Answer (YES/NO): NO